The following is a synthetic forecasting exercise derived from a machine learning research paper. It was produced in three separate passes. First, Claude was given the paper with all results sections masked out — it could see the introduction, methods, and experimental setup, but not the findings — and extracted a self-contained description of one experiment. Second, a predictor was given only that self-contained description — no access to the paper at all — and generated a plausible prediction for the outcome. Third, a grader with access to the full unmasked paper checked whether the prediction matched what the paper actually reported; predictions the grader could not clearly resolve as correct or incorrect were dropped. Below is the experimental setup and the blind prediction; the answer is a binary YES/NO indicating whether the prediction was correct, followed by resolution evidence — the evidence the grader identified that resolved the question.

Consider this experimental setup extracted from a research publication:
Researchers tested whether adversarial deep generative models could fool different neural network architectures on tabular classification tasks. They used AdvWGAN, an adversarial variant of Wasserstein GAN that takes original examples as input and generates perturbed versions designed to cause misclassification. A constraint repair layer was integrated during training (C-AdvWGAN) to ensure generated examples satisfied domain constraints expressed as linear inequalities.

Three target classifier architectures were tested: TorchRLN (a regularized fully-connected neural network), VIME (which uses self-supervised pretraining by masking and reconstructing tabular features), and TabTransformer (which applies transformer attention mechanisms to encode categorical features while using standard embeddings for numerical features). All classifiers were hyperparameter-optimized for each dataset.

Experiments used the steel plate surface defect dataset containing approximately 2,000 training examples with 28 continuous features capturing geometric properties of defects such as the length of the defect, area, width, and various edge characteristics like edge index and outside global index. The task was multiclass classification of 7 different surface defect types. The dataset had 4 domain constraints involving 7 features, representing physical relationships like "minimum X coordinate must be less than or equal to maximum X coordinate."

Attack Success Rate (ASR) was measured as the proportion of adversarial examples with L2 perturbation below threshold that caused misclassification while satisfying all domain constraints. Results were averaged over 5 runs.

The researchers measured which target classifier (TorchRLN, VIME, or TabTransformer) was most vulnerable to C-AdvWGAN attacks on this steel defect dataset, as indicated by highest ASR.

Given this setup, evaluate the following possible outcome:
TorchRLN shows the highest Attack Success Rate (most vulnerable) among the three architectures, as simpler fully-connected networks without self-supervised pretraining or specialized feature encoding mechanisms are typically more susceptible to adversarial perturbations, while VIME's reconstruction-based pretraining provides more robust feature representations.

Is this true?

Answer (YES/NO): YES